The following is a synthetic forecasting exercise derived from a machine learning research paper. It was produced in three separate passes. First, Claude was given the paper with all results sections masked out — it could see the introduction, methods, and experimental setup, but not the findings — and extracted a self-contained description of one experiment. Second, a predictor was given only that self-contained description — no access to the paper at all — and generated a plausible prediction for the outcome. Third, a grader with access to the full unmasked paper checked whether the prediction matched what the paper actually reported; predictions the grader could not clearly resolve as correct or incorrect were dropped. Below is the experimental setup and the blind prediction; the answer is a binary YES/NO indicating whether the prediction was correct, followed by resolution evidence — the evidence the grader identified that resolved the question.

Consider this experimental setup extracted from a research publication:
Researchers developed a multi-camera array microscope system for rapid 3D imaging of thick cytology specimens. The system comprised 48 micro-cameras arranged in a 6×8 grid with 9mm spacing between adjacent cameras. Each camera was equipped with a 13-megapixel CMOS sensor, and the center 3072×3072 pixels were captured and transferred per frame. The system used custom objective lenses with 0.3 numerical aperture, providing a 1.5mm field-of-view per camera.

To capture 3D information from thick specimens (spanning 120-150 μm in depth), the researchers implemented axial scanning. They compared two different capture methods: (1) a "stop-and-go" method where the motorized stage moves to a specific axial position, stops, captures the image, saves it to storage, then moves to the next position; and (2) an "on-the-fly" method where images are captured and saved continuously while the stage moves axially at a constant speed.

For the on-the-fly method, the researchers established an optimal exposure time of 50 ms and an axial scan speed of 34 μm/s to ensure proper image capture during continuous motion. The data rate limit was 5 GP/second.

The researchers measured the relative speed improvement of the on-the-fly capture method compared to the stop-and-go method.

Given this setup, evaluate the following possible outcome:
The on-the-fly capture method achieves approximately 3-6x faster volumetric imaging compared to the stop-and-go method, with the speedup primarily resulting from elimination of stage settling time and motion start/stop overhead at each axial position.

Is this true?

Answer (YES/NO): NO